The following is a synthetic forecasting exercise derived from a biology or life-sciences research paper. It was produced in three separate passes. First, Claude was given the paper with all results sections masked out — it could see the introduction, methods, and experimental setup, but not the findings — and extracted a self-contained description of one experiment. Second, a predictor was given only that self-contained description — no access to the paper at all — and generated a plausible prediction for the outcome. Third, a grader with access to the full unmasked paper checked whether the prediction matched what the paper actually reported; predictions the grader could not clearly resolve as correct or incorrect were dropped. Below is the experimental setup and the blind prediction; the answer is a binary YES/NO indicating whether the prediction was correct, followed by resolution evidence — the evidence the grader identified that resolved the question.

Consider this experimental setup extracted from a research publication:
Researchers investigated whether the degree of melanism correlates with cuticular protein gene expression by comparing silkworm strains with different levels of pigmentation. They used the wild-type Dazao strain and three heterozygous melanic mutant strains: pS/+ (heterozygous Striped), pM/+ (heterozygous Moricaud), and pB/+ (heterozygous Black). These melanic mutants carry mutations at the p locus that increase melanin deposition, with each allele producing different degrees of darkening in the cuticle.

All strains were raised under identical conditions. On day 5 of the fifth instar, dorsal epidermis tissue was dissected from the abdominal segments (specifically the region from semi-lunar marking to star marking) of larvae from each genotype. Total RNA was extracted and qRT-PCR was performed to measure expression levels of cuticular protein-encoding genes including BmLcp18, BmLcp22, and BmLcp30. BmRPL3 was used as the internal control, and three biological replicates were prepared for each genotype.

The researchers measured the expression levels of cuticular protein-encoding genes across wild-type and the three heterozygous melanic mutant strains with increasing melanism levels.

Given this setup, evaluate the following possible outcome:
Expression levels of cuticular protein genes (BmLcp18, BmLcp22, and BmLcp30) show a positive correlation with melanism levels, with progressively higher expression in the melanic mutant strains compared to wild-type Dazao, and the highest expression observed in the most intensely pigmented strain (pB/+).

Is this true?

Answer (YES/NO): YES